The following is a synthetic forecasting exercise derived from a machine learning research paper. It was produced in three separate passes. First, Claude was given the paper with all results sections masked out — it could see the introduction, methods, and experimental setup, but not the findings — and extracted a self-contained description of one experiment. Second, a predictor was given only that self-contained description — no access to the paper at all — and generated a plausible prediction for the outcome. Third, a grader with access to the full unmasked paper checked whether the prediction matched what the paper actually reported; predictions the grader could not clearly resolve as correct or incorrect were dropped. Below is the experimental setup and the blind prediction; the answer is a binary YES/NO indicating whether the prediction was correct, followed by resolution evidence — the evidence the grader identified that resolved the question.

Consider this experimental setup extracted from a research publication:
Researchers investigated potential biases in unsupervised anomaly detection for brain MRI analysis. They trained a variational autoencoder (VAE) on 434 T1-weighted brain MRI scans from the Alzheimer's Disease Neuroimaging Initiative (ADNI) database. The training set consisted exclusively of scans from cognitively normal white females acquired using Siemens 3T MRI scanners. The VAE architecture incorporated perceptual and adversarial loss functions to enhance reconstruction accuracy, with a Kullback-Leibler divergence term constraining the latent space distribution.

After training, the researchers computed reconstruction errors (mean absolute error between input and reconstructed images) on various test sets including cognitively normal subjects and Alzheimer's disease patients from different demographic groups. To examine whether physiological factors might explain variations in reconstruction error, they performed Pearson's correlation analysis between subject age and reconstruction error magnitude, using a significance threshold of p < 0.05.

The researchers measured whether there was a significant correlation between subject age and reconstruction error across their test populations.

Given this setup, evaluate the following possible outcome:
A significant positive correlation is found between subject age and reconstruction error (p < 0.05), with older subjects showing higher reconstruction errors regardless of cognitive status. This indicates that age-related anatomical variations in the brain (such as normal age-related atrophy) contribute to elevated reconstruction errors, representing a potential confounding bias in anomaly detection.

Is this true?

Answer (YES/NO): NO